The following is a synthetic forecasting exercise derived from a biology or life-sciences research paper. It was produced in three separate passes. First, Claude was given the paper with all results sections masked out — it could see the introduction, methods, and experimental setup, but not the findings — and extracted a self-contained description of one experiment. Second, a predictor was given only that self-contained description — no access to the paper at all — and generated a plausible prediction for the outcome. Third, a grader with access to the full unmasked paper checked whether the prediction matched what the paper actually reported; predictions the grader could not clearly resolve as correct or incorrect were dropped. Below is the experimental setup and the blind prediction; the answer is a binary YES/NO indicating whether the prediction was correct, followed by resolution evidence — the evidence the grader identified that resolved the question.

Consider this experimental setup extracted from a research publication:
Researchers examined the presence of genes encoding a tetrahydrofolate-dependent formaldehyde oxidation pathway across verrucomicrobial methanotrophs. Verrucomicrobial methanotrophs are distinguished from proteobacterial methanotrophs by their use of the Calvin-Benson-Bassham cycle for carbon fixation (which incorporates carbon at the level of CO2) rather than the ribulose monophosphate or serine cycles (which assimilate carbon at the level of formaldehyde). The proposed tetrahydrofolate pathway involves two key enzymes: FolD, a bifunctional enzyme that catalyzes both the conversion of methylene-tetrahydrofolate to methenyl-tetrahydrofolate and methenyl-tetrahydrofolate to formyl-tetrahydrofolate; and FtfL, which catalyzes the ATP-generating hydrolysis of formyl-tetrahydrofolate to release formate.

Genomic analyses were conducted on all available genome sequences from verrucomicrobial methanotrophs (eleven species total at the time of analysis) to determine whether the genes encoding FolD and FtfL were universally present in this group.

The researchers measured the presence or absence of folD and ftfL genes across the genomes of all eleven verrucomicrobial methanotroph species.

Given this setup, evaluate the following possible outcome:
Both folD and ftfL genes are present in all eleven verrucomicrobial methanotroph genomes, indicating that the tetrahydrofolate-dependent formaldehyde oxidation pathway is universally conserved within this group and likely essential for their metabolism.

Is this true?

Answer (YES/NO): YES